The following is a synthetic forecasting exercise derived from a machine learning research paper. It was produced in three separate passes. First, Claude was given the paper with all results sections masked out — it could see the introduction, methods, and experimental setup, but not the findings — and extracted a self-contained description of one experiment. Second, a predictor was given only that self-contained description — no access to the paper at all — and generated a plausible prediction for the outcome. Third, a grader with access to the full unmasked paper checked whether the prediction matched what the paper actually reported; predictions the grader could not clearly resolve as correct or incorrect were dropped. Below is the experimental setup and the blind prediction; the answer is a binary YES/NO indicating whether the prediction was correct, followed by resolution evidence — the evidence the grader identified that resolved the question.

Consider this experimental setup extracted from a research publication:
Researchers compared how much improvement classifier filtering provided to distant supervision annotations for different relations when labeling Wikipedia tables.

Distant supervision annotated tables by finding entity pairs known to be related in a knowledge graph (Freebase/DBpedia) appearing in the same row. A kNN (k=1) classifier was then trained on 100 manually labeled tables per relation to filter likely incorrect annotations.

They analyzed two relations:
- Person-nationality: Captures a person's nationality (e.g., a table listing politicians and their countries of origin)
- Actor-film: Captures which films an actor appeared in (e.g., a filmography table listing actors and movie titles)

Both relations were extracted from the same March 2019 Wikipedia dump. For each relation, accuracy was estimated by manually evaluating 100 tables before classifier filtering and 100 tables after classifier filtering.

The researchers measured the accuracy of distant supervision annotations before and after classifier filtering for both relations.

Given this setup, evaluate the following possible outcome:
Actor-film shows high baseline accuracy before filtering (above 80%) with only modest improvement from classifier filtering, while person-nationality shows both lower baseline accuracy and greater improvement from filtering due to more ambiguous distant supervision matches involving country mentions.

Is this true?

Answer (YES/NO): NO